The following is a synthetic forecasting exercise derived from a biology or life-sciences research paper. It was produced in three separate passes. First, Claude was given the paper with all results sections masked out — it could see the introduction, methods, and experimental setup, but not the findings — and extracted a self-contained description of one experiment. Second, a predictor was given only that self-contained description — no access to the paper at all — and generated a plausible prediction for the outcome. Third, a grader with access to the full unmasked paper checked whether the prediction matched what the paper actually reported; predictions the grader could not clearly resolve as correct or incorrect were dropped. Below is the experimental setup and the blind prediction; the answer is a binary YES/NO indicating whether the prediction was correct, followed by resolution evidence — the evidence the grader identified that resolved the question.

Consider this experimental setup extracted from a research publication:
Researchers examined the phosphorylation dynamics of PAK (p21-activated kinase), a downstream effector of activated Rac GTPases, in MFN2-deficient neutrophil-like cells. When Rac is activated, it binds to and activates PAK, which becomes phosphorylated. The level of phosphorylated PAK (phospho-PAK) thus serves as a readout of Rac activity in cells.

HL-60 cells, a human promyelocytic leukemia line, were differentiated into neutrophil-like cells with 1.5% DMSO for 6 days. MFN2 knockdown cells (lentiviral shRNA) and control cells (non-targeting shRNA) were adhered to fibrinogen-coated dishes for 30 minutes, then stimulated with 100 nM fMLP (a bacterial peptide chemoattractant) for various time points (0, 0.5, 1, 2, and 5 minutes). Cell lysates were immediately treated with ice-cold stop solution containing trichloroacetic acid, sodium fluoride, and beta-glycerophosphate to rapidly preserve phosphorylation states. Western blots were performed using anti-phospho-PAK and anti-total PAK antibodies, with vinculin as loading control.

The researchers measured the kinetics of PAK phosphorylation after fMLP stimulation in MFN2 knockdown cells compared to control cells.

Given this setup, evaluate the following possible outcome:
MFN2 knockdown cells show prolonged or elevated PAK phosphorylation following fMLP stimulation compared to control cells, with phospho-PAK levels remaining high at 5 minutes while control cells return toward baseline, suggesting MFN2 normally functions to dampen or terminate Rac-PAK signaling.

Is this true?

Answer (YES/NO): YES